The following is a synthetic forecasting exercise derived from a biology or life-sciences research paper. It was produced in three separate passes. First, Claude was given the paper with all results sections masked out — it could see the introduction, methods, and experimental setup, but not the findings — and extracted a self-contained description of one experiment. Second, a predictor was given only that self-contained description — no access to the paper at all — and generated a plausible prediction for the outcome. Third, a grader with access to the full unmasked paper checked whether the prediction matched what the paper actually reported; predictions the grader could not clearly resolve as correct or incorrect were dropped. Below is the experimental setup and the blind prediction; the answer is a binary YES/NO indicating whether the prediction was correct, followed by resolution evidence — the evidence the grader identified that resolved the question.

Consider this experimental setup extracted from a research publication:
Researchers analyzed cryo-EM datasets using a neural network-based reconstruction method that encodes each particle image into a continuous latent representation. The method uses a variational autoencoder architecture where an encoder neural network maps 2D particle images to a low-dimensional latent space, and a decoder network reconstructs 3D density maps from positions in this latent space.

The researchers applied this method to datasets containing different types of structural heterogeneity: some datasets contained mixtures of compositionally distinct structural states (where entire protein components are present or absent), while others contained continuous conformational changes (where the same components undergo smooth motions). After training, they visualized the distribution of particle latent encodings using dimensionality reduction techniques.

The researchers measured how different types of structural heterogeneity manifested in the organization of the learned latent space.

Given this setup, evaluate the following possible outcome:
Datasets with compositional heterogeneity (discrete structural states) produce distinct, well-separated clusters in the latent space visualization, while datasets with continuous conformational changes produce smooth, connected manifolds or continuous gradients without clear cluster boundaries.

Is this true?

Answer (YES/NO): YES